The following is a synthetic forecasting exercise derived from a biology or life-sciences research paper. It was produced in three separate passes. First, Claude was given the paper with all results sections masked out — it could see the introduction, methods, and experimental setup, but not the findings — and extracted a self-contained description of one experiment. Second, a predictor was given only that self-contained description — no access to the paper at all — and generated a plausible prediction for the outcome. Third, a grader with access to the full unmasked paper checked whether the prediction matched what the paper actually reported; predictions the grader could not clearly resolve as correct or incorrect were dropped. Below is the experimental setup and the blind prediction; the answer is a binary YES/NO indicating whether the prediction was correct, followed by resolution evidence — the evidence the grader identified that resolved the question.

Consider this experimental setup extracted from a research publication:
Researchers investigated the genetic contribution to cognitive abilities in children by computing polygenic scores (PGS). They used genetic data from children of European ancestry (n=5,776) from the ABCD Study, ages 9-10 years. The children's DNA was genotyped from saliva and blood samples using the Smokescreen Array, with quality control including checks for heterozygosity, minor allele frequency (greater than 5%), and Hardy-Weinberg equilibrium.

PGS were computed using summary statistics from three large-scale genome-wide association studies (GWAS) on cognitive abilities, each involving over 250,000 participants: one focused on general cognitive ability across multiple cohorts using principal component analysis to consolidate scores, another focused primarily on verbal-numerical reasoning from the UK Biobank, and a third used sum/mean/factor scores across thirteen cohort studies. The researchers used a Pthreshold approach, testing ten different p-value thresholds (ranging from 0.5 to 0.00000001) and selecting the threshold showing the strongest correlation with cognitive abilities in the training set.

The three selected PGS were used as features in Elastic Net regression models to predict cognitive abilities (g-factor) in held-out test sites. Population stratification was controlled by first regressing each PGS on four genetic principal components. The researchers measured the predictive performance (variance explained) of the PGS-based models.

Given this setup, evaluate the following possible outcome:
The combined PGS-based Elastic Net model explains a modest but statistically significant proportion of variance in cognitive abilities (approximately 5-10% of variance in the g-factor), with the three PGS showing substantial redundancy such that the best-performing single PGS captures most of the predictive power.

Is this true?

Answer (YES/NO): YES